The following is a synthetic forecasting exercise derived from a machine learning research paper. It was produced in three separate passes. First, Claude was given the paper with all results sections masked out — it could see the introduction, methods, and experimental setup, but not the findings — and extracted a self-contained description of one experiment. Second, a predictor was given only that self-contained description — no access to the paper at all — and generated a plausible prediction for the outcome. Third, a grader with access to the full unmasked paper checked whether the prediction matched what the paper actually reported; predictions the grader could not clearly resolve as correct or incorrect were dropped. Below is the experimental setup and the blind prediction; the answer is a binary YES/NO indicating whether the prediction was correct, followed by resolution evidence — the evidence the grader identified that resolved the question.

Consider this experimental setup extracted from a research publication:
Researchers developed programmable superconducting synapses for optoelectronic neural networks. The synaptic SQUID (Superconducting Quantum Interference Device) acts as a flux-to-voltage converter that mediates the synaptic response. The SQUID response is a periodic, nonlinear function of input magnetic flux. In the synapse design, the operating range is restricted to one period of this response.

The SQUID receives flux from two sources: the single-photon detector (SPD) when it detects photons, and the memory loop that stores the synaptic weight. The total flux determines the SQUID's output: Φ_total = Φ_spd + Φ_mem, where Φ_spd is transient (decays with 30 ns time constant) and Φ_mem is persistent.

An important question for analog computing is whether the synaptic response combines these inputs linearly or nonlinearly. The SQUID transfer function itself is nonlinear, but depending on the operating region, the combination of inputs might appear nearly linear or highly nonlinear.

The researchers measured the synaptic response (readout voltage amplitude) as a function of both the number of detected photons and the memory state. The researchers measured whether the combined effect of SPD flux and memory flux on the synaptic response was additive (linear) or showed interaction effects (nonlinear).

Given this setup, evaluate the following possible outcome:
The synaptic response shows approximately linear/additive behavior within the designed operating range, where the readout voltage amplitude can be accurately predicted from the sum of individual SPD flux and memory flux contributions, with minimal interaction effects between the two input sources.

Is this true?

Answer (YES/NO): NO